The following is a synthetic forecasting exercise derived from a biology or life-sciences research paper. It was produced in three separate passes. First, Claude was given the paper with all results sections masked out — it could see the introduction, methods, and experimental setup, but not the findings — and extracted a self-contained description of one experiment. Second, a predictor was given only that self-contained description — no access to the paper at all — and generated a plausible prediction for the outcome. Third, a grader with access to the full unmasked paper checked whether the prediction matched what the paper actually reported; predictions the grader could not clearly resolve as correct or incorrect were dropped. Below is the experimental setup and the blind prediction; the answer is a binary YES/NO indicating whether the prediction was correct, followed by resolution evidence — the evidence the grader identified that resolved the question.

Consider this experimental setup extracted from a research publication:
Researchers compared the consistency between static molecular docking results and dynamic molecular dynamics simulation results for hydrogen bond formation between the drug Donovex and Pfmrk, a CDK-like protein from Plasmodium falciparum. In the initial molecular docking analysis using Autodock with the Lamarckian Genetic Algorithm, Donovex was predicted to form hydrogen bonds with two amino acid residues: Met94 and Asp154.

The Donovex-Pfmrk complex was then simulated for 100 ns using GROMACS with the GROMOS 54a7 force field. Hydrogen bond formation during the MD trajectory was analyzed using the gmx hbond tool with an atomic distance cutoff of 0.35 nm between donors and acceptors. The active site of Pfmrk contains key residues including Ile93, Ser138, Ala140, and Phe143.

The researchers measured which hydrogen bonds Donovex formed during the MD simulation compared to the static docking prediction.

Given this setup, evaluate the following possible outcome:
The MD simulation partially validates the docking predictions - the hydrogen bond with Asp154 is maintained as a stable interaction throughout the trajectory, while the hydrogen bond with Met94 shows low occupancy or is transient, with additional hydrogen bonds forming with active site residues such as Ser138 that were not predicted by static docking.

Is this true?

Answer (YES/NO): NO